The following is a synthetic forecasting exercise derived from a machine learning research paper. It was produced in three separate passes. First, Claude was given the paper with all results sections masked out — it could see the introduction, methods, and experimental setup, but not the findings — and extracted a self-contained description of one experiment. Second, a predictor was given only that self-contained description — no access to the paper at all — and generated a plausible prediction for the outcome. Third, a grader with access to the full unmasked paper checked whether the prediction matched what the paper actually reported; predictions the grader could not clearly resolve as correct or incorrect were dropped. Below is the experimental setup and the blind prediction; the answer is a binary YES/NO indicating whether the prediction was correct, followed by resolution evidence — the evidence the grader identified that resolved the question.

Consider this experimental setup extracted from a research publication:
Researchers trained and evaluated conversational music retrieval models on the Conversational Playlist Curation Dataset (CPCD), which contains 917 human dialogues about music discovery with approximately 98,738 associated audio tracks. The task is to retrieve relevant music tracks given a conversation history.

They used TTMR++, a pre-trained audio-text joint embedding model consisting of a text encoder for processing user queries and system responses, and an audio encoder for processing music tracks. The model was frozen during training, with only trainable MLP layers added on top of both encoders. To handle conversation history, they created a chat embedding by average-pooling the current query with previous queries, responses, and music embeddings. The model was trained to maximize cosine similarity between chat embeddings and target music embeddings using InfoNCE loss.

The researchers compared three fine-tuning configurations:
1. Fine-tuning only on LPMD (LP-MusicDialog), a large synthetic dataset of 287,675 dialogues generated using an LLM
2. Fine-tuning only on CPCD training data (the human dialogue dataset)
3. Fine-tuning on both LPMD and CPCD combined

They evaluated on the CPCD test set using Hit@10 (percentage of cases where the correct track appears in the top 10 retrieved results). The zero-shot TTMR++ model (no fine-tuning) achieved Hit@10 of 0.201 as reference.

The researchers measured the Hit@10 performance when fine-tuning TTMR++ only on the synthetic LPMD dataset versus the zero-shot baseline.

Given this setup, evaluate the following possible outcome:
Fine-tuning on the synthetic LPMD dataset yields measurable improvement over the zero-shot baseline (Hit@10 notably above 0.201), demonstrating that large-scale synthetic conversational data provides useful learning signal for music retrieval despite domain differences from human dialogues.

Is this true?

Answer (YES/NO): NO